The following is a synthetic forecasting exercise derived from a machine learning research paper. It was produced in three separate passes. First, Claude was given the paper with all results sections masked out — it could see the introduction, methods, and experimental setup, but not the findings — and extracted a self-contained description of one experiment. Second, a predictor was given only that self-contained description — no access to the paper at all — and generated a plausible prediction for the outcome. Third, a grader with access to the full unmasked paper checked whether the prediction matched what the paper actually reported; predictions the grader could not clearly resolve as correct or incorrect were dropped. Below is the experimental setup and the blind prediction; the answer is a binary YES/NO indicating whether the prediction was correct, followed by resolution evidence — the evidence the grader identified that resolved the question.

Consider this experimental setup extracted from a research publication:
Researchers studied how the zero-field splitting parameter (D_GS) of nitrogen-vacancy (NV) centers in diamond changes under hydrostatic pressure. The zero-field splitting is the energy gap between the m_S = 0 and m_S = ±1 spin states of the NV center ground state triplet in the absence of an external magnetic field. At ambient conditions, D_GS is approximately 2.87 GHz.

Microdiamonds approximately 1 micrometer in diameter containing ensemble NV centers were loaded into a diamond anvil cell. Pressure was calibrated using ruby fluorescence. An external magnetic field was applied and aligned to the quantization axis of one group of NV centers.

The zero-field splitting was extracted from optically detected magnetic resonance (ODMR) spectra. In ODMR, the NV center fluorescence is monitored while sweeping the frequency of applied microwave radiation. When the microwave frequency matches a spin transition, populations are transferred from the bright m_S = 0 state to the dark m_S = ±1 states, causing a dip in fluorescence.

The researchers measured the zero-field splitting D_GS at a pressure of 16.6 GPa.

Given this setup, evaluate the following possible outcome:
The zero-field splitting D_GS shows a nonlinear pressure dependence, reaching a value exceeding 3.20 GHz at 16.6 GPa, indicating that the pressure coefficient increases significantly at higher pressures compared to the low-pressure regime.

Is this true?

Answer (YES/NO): NO